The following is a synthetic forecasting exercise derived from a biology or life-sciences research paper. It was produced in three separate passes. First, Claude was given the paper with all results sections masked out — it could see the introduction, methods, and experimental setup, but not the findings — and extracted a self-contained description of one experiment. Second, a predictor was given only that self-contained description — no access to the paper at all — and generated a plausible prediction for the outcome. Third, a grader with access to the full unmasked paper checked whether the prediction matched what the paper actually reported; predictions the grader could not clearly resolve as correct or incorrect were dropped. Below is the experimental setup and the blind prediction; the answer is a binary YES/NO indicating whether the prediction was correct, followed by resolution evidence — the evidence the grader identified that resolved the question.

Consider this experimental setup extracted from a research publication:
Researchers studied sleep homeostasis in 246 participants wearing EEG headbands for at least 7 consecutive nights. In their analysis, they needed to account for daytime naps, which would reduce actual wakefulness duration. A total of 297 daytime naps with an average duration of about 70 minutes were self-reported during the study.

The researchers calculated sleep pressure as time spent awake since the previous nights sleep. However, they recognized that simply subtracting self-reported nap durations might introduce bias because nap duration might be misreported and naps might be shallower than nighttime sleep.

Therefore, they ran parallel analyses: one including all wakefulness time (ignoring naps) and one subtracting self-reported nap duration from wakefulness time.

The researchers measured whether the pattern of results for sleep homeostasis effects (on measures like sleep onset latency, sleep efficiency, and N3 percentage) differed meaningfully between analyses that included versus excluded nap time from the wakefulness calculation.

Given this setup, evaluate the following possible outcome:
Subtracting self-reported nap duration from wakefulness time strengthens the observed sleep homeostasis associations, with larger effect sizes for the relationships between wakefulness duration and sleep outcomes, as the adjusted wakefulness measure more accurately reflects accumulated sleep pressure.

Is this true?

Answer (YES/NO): NO